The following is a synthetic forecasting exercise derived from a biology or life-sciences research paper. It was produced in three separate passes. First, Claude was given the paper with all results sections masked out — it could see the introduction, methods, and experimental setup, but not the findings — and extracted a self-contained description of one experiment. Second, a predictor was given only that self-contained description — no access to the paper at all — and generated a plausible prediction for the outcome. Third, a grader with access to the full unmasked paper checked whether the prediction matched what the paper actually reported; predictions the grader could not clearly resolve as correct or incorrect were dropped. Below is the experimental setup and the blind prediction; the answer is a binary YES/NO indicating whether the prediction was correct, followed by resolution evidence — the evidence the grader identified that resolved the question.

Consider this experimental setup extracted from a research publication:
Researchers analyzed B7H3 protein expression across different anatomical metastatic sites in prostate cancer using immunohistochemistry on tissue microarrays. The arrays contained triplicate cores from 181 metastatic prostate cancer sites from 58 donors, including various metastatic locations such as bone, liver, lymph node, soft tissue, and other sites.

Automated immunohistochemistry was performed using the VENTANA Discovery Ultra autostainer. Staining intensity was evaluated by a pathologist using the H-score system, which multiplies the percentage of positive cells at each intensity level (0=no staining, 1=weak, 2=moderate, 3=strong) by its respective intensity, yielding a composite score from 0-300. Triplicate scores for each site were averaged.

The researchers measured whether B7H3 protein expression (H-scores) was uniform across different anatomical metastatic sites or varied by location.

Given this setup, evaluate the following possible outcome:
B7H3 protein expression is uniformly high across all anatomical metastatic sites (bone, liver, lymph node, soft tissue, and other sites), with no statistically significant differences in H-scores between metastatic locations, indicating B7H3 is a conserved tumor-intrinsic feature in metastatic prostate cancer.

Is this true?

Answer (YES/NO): NO